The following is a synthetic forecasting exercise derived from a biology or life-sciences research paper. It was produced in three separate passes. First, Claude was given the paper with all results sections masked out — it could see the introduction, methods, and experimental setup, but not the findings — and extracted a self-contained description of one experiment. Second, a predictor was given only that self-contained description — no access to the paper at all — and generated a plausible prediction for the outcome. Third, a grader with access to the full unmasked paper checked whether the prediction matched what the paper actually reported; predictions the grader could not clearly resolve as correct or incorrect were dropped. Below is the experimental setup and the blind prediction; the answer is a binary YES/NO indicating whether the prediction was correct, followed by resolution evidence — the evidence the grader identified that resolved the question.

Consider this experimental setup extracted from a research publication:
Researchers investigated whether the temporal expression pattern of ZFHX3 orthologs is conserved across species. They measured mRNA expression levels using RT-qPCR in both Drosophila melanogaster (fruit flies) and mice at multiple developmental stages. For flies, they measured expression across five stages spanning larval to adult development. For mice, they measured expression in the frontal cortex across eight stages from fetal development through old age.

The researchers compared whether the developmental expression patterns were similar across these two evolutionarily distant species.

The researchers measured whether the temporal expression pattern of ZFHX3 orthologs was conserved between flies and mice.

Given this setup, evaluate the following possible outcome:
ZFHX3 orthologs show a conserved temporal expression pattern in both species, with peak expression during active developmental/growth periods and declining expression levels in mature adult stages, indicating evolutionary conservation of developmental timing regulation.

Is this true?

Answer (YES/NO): NO